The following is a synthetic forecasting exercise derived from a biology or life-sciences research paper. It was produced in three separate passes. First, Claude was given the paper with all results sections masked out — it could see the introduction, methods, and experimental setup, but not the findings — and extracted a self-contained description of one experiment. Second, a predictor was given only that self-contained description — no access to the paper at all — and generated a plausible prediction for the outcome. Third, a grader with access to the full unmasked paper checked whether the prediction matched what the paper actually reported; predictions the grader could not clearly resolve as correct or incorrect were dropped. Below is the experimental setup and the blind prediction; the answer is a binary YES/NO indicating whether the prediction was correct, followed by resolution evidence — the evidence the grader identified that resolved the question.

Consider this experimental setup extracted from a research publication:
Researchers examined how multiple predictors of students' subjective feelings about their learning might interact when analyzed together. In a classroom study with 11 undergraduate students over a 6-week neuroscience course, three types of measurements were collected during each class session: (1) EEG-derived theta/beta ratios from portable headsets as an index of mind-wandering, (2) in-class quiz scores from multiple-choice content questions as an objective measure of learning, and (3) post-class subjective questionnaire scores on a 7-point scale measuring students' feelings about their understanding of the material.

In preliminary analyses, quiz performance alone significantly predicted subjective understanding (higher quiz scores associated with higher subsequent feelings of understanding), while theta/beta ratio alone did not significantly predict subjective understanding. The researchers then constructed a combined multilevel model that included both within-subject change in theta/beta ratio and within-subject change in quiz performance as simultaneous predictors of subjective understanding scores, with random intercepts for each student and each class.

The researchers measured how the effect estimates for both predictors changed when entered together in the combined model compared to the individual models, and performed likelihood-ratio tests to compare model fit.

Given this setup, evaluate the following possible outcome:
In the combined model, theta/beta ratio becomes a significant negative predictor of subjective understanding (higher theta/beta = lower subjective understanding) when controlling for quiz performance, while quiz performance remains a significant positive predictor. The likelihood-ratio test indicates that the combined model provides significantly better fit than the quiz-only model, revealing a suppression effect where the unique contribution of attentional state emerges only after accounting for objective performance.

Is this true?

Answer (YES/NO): NO